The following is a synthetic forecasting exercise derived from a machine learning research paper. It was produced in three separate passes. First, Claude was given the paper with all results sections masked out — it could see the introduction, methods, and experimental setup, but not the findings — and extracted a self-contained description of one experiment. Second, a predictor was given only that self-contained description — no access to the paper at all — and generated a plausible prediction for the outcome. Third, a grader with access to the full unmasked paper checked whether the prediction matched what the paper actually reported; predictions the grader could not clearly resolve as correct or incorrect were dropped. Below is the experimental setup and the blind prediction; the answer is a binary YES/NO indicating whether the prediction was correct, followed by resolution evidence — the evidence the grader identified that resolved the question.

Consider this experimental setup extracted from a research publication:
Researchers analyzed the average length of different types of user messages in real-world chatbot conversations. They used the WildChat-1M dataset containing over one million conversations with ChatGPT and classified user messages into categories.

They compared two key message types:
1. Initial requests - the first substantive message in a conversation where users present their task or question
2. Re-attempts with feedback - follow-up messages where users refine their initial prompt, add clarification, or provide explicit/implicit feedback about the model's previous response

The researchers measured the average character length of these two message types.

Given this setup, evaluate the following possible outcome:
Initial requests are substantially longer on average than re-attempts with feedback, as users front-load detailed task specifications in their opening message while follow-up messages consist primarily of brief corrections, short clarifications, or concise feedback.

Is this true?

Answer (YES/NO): YES